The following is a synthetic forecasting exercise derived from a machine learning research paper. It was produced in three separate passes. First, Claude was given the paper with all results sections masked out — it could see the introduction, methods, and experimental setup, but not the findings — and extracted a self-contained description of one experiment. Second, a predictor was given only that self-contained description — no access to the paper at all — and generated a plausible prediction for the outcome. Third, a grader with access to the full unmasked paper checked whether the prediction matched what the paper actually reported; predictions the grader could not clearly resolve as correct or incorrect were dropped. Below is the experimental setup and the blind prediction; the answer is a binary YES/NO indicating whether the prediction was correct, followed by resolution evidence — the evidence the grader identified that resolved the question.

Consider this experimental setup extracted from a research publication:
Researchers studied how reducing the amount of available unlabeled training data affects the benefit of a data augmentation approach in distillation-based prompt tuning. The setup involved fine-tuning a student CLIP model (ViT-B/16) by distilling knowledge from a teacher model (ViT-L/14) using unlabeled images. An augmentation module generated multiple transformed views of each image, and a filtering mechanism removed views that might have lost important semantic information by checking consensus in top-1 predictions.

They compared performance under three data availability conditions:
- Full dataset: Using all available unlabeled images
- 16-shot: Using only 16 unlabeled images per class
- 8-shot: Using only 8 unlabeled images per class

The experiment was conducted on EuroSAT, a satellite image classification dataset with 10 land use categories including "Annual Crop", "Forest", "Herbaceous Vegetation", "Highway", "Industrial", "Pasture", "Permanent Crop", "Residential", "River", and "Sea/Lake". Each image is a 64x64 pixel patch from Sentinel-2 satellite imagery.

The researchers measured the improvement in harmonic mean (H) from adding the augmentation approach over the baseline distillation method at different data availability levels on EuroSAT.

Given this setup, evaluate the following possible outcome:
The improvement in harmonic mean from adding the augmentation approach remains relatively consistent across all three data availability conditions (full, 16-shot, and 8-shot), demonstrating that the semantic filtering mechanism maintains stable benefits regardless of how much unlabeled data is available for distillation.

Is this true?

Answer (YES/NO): NO